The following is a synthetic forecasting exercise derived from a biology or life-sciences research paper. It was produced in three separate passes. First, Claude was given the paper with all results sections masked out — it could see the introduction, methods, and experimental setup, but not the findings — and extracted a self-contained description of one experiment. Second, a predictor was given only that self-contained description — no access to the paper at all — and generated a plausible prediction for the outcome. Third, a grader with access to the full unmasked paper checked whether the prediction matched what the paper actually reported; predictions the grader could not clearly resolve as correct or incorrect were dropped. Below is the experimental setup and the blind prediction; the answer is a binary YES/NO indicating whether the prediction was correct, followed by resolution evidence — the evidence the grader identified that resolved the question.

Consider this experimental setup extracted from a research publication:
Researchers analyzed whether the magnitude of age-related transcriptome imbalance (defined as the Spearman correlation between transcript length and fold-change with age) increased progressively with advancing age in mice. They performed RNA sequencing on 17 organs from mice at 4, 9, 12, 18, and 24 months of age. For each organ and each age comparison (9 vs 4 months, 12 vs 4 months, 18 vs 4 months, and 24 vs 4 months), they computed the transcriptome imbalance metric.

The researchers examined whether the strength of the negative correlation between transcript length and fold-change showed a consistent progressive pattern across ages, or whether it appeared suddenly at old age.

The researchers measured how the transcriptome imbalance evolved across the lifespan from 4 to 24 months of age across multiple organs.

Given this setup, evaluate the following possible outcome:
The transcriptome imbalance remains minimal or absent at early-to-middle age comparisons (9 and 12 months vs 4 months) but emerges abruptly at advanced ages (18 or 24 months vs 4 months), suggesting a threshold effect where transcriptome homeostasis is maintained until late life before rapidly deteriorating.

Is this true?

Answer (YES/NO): NO